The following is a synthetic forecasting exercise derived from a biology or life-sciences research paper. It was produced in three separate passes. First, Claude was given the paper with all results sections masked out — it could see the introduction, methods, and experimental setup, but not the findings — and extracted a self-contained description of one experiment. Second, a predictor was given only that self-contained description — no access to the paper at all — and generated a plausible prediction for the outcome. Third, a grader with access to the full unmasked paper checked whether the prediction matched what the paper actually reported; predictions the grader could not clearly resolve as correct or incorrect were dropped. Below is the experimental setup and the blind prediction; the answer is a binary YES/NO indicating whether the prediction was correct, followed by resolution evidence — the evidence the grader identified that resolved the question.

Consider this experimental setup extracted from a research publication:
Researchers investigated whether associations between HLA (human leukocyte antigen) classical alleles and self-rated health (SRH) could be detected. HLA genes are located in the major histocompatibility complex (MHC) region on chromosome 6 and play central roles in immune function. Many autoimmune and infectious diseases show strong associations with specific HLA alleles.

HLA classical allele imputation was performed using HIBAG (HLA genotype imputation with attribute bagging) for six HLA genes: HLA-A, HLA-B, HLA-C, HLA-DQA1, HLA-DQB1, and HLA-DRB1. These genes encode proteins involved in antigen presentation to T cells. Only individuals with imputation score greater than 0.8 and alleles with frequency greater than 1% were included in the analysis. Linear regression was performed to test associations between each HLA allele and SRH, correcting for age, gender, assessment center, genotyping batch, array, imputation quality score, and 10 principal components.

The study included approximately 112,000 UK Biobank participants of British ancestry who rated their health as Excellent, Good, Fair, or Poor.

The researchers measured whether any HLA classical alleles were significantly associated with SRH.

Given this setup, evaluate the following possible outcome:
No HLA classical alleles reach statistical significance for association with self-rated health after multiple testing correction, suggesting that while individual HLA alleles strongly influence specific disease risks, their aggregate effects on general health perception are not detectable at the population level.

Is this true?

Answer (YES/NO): NO